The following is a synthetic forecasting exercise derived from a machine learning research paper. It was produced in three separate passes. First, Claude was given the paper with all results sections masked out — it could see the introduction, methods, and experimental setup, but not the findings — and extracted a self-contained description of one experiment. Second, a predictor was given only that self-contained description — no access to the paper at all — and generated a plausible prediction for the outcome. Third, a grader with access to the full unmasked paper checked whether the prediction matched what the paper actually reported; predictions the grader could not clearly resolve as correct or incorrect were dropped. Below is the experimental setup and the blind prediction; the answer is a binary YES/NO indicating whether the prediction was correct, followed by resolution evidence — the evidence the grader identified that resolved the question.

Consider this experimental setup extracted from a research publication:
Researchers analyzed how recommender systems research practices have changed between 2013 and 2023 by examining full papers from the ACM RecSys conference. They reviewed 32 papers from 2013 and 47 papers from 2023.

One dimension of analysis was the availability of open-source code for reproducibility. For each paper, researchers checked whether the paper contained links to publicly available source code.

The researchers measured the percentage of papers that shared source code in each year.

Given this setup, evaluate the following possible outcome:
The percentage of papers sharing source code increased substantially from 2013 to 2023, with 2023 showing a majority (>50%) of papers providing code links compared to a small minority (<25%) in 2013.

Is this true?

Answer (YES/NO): YES